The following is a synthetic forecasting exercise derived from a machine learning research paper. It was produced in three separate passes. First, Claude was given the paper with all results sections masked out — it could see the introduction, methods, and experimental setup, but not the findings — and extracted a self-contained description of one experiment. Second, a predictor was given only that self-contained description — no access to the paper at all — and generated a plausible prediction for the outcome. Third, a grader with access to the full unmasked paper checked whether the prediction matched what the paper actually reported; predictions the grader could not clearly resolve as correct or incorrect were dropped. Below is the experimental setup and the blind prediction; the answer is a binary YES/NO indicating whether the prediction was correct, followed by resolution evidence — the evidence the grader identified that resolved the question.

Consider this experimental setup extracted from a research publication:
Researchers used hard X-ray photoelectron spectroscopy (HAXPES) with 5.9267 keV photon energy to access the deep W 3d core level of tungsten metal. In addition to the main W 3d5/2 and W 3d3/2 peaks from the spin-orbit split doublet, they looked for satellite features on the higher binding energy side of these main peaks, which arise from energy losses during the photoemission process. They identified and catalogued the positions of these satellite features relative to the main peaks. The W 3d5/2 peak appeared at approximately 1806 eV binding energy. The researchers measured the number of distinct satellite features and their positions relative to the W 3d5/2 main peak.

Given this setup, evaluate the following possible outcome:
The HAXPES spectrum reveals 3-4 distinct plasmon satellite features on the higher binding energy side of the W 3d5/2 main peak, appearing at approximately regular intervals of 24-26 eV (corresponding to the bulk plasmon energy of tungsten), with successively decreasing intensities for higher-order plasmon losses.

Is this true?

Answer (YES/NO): NO